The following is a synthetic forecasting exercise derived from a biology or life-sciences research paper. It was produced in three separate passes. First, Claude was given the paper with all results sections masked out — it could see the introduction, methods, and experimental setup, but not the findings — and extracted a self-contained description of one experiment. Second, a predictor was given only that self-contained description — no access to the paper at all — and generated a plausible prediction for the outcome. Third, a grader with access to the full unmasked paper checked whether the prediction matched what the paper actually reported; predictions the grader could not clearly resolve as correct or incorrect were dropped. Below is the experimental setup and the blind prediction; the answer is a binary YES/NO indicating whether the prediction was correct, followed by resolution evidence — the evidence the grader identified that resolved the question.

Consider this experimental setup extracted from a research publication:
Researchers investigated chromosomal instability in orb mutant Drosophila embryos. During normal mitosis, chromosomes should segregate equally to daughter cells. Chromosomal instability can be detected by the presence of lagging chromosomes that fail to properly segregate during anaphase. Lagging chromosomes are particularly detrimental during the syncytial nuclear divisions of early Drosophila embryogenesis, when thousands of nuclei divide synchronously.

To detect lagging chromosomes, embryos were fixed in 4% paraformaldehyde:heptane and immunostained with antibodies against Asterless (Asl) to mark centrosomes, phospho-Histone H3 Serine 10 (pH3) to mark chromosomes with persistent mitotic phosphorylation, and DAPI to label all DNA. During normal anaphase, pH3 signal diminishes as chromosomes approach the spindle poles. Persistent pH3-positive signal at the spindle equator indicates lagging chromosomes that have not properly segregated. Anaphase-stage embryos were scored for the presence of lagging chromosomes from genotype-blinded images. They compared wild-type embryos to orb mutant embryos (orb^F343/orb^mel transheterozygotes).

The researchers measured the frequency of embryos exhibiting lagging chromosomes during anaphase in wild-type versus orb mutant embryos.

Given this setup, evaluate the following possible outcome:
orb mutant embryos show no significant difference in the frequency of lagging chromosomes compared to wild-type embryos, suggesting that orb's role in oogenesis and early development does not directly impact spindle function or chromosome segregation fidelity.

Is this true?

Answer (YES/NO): NO